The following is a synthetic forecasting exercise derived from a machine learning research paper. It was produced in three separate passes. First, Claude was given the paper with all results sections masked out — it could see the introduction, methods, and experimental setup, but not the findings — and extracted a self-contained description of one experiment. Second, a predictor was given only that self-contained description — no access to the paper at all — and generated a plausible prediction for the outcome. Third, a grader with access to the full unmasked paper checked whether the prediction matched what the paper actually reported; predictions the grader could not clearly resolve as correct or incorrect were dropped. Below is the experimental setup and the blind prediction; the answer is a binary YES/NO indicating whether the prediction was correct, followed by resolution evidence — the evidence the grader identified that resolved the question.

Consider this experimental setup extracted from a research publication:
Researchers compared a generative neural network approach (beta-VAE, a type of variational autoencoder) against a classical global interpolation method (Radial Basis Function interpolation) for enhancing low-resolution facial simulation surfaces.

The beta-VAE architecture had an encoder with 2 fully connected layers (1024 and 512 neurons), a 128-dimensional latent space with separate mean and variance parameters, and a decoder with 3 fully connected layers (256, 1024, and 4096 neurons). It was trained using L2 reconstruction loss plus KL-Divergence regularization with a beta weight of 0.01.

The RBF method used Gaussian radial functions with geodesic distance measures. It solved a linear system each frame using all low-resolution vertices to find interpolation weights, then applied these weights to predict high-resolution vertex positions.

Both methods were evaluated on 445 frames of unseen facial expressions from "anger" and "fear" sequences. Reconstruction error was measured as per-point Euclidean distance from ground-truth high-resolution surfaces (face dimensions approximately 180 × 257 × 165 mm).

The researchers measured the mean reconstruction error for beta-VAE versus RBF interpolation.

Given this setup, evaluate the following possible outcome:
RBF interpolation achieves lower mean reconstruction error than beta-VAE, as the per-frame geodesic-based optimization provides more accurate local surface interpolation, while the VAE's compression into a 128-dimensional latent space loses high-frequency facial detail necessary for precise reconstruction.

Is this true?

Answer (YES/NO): NO